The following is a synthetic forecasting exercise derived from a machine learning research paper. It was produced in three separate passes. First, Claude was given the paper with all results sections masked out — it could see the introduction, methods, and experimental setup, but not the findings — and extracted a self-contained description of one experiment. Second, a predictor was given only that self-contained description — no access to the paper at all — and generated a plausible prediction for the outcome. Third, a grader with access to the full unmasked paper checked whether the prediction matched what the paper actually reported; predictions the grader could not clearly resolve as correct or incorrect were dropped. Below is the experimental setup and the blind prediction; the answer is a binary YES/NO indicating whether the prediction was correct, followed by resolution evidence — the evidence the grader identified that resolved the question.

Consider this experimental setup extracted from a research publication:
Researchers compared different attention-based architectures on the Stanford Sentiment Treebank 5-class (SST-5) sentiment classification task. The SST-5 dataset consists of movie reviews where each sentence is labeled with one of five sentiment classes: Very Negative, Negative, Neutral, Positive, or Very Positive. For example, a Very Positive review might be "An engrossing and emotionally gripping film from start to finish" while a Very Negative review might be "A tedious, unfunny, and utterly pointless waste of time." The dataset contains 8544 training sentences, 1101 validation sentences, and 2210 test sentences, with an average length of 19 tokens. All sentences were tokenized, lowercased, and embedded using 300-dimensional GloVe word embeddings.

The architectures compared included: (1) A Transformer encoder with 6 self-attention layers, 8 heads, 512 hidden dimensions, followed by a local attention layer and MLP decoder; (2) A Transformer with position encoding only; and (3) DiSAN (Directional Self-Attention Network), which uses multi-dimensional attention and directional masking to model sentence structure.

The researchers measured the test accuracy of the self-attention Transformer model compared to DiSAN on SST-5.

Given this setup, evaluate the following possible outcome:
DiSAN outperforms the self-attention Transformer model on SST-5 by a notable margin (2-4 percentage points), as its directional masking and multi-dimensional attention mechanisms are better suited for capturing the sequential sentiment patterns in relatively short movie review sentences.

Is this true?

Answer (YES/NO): NO